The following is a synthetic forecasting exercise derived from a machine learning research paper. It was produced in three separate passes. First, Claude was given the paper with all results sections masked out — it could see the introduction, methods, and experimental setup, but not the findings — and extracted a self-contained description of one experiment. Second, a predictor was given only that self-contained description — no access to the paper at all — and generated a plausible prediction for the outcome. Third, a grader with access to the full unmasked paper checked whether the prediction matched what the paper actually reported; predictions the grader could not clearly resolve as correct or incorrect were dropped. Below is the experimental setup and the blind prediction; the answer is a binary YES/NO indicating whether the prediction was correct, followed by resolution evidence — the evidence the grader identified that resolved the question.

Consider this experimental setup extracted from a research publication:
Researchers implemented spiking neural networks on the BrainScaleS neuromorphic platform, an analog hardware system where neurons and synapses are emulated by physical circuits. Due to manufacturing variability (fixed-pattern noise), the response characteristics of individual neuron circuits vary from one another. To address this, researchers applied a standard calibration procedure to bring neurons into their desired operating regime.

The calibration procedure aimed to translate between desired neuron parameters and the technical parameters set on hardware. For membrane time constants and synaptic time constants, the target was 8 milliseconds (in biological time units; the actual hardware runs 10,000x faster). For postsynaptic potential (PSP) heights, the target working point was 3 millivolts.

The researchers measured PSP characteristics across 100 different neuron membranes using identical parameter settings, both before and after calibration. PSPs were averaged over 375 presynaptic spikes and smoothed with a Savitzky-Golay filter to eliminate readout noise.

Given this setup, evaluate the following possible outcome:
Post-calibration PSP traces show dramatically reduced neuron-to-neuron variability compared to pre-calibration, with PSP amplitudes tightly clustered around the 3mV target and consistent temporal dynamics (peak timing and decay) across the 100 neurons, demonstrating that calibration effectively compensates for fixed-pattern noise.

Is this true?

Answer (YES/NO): NO